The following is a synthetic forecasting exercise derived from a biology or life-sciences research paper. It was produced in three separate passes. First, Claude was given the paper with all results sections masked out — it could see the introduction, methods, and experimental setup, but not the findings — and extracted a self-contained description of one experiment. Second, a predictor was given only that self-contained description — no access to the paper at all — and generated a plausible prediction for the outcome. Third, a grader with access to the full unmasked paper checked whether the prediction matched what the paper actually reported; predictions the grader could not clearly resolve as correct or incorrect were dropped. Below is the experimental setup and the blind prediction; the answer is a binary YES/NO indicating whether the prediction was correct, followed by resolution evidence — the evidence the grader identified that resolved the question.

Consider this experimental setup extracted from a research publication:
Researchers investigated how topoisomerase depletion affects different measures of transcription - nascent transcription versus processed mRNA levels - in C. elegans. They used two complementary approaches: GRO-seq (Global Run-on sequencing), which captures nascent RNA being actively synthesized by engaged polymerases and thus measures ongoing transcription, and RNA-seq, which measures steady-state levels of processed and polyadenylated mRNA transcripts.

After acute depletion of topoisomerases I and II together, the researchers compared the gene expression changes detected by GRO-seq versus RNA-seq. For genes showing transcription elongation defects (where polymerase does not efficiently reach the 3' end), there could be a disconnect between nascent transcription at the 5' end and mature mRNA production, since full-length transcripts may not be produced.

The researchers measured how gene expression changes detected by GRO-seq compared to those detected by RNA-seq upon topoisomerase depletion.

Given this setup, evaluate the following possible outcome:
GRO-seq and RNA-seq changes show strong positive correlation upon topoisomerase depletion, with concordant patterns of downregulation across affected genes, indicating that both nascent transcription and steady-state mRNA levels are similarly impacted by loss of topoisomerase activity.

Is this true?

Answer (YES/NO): NO